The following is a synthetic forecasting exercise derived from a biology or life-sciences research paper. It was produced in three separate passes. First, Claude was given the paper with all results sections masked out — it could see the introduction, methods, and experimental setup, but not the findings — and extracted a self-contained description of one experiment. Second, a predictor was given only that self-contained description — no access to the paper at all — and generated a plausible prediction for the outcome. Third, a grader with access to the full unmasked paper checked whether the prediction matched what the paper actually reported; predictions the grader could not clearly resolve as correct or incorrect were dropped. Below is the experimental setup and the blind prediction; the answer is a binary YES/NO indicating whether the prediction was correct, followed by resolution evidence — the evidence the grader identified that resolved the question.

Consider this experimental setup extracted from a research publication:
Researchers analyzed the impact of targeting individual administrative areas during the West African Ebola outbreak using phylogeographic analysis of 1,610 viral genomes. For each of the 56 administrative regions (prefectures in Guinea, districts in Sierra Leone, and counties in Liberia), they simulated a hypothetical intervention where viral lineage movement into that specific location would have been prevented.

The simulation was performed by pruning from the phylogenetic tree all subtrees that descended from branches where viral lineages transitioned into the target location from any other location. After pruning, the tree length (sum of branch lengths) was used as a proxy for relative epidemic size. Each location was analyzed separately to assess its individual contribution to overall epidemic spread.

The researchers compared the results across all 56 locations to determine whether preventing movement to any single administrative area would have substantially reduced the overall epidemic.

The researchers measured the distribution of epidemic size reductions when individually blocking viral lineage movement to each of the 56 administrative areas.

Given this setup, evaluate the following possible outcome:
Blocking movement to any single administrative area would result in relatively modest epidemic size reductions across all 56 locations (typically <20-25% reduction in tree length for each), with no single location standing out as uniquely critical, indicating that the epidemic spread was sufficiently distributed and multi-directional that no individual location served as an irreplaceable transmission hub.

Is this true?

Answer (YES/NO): NO